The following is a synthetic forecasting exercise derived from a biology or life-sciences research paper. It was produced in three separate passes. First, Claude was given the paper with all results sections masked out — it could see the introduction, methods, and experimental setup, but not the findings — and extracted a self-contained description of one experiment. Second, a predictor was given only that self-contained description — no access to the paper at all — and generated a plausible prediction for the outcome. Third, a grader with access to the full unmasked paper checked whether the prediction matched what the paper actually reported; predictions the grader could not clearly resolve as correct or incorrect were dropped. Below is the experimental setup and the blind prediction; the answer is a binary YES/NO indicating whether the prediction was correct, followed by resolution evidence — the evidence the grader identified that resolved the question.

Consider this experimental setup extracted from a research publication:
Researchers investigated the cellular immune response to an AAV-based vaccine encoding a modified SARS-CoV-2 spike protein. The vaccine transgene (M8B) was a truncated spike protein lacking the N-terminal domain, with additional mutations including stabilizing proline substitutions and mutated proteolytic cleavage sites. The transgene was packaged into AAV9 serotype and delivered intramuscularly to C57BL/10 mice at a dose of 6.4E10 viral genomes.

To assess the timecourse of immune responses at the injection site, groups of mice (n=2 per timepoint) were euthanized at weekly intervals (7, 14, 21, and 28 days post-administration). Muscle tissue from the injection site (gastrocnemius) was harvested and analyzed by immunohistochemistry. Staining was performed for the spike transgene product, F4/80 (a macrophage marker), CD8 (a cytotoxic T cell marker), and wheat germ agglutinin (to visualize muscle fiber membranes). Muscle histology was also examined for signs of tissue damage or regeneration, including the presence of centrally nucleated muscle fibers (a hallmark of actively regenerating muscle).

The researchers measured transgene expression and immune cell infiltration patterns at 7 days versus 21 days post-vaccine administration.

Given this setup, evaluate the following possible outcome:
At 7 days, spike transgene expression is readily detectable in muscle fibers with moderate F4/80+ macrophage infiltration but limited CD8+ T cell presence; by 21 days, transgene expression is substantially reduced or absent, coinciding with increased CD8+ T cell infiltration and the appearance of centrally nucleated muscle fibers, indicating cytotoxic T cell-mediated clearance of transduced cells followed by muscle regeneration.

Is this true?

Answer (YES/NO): NO